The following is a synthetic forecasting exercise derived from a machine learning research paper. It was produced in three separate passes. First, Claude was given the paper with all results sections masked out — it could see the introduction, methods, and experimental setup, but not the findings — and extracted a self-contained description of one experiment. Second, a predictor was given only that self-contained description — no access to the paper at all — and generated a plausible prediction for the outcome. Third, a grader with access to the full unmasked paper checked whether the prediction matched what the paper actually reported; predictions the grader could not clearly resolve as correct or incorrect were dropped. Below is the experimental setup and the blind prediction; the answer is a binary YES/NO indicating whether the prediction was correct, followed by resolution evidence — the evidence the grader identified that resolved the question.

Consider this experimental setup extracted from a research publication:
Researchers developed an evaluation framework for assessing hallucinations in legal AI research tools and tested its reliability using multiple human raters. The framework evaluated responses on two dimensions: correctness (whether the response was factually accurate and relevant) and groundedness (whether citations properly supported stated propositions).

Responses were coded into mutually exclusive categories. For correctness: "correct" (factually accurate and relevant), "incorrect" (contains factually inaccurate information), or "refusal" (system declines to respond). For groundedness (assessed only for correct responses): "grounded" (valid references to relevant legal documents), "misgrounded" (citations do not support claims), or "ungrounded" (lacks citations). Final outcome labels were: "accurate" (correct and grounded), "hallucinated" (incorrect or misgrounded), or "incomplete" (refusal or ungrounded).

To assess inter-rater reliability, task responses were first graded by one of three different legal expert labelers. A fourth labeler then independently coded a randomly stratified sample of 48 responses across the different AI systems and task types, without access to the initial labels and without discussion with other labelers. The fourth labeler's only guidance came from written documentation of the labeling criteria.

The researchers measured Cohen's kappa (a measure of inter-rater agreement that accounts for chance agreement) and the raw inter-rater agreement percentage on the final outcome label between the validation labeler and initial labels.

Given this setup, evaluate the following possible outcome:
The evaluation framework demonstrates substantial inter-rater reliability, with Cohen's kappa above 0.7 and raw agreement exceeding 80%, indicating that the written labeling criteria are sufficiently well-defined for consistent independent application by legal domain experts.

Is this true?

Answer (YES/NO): YES